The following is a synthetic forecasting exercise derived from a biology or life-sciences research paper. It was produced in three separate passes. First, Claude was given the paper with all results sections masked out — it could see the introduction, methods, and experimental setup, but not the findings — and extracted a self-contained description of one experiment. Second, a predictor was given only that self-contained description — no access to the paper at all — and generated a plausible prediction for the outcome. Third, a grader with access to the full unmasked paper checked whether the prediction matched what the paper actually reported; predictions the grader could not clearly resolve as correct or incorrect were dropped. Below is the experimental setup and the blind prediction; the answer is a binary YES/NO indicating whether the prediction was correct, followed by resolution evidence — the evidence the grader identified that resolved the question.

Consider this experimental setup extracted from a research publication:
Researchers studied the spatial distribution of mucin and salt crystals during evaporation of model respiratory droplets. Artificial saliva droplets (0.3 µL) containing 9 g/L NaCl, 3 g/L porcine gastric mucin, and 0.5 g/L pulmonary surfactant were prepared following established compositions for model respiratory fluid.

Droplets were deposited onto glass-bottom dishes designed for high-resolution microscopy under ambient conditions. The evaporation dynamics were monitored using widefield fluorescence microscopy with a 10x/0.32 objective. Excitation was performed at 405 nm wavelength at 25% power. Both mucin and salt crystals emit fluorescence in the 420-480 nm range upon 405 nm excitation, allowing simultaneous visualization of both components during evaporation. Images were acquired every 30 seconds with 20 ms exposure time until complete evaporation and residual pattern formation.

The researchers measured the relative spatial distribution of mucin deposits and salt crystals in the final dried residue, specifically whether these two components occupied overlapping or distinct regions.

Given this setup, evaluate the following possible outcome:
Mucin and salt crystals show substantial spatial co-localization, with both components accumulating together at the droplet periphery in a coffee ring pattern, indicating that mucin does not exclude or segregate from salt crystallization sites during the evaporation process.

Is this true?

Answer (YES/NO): NO